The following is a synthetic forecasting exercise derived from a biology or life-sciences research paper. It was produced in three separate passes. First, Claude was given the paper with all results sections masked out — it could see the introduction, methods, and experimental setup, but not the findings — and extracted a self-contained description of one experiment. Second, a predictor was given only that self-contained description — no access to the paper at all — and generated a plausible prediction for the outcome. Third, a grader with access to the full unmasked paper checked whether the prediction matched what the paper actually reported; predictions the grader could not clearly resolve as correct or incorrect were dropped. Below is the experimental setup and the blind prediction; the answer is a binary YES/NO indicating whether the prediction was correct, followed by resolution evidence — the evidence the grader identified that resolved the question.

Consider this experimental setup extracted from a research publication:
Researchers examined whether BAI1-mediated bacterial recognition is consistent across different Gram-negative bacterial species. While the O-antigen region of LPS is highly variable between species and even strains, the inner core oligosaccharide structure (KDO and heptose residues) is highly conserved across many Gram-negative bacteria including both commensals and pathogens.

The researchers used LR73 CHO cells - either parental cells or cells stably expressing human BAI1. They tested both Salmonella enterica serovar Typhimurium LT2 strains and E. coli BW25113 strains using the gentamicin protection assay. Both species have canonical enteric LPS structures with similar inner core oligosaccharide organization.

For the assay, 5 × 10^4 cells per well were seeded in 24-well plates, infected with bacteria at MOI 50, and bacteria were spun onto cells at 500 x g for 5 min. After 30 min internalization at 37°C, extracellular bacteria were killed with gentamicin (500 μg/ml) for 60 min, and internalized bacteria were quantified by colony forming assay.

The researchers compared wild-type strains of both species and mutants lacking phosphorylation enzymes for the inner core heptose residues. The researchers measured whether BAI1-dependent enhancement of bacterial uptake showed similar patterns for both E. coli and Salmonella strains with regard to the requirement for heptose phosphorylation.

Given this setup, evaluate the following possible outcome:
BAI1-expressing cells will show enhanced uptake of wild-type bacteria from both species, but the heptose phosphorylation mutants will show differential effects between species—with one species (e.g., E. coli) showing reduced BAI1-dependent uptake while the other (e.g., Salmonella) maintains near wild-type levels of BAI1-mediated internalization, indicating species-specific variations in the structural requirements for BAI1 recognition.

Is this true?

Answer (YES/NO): NO